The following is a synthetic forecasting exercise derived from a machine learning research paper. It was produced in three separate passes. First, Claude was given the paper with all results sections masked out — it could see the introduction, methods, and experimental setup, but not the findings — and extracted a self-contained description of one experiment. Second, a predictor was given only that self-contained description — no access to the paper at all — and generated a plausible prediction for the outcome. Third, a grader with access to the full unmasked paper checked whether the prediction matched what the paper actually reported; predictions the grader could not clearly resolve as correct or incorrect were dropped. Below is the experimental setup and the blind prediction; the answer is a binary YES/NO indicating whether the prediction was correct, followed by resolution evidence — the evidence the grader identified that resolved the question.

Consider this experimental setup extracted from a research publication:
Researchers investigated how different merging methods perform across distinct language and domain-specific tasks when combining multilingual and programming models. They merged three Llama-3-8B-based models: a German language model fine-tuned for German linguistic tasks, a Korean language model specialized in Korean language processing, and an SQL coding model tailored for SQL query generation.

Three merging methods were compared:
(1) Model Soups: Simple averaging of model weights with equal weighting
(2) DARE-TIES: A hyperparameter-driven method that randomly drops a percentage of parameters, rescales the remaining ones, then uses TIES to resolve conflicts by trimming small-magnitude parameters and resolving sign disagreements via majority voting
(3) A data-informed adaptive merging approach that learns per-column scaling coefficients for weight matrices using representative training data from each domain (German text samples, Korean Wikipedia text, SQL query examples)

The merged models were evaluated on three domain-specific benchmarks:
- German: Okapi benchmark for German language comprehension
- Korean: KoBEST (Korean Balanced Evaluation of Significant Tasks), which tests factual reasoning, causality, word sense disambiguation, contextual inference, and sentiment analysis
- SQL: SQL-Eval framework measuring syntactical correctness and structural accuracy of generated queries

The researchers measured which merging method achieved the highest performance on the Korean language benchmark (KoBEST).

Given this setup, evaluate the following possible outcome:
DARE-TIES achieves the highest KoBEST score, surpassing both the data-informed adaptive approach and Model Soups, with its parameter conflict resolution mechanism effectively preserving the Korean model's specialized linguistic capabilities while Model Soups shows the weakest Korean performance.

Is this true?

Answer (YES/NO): NO